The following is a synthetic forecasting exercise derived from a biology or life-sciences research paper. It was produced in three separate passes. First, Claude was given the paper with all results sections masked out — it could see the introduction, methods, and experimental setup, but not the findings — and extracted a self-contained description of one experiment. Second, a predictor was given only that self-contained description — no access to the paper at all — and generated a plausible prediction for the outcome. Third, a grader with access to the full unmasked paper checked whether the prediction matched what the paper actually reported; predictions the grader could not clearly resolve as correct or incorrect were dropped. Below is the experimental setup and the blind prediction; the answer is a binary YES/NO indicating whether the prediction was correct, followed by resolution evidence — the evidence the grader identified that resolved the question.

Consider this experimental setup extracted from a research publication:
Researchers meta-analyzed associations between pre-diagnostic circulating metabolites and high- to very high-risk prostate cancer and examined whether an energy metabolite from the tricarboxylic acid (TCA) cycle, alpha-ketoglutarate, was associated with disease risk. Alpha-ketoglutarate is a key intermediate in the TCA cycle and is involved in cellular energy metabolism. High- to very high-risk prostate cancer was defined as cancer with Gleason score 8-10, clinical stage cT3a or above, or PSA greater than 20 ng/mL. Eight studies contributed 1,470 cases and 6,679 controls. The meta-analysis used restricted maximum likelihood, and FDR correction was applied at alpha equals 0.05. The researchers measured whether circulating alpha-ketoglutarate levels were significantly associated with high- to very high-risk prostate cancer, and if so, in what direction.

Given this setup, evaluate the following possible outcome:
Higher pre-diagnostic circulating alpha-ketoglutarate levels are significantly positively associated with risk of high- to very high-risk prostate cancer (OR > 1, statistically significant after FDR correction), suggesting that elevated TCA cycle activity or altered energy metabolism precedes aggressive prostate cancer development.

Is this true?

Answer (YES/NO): NO